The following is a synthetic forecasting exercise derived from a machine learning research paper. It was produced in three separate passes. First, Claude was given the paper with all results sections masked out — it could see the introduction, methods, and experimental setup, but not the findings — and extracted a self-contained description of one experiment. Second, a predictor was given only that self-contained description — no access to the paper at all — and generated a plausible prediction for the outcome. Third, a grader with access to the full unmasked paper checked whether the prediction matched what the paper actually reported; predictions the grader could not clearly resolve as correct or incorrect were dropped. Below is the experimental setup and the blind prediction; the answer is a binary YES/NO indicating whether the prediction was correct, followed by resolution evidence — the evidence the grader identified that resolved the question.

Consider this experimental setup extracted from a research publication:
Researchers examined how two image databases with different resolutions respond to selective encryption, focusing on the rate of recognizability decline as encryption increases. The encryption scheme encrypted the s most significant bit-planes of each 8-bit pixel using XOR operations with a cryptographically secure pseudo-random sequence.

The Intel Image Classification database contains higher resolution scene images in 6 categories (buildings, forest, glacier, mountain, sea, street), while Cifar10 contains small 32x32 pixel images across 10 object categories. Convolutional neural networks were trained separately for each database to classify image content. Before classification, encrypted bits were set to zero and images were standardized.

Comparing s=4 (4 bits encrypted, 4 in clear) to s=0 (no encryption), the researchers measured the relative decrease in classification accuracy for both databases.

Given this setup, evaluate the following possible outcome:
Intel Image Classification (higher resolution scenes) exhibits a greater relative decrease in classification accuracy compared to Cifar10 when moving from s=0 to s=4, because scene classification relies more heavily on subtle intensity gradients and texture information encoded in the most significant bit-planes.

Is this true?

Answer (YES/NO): NO